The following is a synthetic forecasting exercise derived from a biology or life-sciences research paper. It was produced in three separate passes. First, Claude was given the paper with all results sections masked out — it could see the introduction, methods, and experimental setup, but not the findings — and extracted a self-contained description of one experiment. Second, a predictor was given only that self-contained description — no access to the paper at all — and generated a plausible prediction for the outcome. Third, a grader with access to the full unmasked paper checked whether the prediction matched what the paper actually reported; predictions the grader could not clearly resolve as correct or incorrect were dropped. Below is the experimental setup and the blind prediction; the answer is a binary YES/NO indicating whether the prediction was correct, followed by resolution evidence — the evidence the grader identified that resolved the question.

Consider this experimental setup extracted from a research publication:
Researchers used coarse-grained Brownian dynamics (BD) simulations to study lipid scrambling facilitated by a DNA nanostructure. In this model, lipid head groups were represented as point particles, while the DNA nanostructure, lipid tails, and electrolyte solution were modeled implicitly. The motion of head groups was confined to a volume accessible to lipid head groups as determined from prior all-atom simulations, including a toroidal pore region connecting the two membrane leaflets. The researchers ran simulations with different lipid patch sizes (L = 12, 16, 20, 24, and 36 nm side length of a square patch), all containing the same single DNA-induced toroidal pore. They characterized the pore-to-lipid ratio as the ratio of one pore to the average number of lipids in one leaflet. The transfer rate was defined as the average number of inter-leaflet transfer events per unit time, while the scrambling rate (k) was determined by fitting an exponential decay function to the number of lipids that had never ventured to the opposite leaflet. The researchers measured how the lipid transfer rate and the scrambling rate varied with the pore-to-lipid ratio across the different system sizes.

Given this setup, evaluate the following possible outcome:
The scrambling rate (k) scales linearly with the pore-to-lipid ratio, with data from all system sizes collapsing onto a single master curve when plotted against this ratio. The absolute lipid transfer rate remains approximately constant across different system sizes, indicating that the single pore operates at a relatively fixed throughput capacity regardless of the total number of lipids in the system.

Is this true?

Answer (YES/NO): YES